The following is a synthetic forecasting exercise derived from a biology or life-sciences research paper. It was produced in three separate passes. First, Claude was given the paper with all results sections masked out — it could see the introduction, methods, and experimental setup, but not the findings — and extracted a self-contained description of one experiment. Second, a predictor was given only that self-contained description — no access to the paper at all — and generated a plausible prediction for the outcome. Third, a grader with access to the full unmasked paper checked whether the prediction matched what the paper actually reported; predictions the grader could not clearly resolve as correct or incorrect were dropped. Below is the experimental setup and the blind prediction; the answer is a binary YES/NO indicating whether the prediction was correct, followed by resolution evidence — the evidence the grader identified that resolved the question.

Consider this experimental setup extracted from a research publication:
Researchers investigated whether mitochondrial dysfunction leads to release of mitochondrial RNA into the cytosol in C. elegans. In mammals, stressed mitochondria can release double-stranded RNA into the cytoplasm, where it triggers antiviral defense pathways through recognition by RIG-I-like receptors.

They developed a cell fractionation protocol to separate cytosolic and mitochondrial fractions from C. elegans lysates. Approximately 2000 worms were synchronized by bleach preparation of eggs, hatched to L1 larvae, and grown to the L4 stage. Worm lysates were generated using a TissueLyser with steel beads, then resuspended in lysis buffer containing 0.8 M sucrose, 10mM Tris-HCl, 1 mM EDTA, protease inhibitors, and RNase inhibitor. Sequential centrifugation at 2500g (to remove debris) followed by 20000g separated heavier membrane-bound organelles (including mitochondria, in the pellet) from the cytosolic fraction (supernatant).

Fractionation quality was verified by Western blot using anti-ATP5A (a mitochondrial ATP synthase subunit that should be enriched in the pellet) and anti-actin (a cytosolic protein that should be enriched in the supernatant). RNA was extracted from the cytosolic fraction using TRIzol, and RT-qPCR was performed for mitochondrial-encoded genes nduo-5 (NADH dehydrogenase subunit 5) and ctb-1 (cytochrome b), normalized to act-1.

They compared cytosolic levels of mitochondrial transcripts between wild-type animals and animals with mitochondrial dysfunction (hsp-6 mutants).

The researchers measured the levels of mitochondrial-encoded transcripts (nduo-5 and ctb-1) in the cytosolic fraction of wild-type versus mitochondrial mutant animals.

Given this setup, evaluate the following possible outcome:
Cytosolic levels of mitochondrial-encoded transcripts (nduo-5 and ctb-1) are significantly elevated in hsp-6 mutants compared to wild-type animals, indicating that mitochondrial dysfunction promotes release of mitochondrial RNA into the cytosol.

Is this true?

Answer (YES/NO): YES